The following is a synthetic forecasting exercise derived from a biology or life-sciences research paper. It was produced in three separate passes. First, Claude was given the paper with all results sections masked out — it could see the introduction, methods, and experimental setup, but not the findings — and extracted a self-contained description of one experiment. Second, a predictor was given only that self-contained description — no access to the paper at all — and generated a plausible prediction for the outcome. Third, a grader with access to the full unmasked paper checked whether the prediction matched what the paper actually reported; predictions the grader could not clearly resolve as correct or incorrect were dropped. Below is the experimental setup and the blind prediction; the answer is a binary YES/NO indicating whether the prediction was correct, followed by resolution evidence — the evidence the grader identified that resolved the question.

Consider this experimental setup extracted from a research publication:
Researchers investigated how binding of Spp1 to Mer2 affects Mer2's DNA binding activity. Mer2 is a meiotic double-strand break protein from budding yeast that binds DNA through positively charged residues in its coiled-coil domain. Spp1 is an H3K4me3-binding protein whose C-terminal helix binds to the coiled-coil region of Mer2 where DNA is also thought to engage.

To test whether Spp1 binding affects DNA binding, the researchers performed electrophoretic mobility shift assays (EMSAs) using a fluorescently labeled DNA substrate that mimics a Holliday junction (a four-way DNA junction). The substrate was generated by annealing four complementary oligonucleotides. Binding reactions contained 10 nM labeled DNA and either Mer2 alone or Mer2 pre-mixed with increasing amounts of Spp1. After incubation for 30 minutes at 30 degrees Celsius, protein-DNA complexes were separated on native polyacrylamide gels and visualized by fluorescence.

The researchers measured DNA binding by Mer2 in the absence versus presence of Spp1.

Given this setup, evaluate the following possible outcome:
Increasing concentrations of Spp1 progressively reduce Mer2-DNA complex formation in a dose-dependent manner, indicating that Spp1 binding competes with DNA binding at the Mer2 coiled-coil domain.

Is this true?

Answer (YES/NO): NO